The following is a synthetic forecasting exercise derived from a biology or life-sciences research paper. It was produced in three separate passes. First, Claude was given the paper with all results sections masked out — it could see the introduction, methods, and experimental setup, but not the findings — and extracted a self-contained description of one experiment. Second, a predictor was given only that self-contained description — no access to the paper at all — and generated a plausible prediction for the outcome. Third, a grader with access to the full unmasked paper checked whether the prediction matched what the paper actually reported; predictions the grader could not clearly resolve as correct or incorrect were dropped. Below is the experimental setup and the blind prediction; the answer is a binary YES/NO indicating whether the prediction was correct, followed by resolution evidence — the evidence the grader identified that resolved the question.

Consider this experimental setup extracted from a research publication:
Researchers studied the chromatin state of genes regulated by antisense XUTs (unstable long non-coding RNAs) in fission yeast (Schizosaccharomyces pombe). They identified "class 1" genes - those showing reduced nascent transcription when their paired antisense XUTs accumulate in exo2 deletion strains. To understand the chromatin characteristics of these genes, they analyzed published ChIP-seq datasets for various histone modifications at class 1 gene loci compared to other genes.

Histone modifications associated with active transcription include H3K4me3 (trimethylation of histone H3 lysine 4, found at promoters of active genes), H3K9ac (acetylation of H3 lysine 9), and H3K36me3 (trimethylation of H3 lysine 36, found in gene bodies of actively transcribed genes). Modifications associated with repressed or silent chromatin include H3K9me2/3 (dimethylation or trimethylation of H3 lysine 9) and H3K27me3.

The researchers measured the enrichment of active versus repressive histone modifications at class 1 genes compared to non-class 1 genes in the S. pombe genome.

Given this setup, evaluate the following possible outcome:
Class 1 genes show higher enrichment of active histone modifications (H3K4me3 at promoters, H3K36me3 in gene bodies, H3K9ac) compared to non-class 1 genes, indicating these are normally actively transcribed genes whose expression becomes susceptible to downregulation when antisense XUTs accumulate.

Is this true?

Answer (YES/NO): NO